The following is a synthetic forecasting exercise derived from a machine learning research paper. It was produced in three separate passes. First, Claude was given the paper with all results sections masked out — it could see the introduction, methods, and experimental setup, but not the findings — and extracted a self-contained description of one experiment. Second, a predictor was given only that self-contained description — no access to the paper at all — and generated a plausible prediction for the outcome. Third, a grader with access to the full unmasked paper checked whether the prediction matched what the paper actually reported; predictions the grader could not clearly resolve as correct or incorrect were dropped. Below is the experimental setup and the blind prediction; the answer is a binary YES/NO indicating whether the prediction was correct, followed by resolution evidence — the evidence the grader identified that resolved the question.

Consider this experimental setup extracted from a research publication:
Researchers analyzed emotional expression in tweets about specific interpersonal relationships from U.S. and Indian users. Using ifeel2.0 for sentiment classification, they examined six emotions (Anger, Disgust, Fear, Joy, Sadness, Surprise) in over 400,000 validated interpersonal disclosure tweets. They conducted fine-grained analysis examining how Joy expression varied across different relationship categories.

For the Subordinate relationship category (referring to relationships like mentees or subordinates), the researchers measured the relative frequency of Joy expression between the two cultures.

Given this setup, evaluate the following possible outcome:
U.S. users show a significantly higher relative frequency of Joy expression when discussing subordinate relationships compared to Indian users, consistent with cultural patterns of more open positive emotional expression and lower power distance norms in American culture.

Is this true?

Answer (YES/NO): YES